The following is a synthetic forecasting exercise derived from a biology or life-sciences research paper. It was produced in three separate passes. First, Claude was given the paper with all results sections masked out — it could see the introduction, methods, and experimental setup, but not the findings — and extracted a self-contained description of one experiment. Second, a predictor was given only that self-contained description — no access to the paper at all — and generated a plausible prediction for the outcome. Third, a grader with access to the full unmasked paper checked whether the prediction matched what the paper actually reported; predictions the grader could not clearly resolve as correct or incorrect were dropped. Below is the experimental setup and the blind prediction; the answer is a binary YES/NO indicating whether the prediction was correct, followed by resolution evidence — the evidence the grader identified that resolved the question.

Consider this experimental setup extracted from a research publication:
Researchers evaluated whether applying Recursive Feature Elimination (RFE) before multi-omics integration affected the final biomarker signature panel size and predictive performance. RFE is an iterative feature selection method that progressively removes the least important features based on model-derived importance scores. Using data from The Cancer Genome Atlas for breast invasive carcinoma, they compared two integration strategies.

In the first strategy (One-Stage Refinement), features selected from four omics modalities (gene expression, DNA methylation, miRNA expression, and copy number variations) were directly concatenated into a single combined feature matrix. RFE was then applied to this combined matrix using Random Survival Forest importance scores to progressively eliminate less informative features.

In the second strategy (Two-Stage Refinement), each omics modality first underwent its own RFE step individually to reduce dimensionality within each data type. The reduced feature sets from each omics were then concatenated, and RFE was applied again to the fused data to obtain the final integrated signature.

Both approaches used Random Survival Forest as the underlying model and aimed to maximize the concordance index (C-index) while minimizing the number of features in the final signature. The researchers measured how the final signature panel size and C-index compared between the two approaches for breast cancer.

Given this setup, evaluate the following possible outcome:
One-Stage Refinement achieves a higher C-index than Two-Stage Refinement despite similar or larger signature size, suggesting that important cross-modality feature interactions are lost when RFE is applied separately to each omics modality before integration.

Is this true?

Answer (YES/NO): NO